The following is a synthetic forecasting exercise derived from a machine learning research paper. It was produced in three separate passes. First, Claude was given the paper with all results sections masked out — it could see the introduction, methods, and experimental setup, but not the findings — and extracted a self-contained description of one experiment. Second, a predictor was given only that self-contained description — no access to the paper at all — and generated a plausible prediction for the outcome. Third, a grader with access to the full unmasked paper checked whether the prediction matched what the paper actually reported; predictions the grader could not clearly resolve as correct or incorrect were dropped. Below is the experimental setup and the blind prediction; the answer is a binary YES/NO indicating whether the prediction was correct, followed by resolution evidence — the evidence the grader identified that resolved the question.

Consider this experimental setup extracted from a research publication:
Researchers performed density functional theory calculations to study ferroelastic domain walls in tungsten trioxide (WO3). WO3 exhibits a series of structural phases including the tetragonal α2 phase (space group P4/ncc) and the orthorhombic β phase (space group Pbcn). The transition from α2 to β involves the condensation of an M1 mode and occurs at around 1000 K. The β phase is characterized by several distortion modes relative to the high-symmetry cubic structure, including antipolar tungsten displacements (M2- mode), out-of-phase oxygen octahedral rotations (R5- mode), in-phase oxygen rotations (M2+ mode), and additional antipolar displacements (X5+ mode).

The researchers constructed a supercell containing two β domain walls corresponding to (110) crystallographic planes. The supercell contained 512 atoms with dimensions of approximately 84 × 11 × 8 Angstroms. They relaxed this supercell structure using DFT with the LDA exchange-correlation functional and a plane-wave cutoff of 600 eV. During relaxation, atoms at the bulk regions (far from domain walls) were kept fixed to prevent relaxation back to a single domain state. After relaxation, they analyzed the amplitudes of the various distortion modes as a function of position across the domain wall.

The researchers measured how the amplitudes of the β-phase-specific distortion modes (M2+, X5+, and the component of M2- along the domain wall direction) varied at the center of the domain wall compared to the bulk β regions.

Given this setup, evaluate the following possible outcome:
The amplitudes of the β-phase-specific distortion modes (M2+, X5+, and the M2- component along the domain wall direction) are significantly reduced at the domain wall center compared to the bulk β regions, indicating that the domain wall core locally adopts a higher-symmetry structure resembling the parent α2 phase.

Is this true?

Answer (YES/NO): NO